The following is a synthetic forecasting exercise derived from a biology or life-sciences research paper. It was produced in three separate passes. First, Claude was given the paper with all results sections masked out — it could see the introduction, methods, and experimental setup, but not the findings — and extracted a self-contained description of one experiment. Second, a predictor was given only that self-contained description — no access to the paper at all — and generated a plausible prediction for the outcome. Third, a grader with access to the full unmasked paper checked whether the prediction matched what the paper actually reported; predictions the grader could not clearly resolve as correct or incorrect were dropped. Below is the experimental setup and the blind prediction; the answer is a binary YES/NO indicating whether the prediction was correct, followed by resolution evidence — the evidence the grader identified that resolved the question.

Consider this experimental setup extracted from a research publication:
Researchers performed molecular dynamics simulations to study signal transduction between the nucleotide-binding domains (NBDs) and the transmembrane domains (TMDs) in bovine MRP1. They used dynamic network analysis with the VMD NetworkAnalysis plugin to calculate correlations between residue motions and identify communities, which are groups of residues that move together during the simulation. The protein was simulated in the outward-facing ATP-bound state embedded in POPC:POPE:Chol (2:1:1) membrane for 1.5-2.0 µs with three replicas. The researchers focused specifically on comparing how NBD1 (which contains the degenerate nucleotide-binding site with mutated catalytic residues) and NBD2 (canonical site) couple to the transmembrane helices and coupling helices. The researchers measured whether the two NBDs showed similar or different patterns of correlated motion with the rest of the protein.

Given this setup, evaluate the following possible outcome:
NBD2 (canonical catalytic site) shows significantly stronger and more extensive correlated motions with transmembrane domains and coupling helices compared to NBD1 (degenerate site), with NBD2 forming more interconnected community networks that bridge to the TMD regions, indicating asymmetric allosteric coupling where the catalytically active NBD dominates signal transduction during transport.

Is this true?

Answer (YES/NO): YES